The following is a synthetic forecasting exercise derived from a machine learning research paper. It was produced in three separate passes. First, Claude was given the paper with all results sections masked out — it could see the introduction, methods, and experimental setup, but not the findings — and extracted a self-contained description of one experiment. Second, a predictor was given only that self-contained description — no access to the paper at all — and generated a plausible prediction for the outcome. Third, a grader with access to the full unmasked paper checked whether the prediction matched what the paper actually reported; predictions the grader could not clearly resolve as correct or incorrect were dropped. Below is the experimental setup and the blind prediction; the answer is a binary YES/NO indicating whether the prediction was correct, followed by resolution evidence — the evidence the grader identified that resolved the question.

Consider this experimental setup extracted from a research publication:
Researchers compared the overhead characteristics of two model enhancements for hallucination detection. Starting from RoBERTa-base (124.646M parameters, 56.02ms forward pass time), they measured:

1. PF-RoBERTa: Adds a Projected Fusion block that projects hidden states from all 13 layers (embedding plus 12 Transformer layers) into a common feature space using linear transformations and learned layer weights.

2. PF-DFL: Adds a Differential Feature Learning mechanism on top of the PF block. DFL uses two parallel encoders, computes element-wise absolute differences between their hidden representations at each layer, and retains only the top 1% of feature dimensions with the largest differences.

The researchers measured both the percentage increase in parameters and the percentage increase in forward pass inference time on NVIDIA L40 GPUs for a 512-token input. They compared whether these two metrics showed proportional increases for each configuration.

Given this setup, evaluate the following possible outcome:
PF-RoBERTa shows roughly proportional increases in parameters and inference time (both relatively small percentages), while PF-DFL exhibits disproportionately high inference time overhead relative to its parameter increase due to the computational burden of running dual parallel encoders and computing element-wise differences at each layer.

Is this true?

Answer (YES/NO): NO